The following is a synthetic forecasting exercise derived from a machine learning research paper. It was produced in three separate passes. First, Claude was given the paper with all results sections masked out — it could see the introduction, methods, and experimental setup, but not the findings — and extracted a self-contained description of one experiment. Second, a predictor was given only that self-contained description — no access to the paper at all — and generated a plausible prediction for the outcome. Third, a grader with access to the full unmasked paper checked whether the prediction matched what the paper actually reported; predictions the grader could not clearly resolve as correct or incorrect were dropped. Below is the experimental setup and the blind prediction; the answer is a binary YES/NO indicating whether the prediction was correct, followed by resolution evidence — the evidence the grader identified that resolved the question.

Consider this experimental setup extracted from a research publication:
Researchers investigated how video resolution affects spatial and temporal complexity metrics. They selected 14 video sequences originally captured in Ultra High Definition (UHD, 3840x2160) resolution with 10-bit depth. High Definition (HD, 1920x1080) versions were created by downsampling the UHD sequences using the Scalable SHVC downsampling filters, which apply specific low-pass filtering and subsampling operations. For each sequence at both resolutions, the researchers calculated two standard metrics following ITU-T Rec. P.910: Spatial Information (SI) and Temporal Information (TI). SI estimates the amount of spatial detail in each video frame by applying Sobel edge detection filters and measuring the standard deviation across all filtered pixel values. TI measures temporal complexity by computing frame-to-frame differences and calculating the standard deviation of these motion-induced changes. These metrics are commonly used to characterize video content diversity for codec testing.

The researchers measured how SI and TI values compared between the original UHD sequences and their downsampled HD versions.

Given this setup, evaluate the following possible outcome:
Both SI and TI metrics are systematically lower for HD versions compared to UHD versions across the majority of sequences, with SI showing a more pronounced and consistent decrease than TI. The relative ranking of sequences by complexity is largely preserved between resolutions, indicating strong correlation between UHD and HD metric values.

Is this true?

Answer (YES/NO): NO